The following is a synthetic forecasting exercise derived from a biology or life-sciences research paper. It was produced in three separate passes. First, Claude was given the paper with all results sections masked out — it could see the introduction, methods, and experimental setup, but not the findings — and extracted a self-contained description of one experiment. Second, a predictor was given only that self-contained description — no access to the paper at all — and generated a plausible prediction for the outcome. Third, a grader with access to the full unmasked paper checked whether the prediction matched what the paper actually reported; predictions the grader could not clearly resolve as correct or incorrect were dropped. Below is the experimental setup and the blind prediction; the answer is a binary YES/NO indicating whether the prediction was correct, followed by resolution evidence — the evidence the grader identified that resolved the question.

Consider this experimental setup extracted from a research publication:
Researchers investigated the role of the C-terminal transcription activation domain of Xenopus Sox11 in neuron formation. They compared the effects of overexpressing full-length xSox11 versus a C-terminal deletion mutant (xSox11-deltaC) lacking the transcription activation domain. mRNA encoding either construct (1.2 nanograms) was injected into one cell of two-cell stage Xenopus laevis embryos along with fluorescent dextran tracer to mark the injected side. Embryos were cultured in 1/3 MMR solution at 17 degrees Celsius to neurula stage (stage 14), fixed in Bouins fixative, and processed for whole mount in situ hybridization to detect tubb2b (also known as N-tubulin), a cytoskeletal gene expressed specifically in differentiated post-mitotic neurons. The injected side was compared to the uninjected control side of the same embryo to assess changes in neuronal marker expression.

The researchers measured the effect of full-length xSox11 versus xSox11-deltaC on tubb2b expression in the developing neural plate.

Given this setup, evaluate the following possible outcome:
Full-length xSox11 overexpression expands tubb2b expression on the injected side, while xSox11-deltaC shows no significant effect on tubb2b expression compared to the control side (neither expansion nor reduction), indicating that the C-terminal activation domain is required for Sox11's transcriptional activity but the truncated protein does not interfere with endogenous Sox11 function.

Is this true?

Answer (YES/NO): NO